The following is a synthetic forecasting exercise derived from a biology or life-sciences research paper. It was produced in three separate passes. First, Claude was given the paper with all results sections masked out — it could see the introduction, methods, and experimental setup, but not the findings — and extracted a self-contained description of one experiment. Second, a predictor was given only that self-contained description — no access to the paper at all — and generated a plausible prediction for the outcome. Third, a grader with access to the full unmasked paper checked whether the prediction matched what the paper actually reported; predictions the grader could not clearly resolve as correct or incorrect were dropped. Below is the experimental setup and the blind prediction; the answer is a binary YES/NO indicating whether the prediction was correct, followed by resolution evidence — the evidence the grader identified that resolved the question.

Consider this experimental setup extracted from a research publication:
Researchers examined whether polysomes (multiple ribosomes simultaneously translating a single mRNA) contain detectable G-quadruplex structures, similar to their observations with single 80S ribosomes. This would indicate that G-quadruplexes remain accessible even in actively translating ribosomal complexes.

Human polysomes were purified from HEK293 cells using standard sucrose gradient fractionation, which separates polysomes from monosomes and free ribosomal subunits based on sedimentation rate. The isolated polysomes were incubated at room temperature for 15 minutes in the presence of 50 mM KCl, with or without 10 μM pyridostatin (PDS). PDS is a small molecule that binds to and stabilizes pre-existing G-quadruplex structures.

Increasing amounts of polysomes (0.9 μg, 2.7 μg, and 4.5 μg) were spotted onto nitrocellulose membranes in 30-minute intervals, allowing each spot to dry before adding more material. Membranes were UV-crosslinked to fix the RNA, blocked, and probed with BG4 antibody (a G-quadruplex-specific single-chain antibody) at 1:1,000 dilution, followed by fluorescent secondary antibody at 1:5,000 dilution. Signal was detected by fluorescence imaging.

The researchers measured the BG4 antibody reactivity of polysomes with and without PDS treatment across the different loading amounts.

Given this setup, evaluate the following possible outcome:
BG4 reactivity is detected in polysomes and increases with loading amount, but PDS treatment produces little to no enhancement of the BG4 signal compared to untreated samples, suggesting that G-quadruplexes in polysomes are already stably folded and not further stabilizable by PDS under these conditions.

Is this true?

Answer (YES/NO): NO